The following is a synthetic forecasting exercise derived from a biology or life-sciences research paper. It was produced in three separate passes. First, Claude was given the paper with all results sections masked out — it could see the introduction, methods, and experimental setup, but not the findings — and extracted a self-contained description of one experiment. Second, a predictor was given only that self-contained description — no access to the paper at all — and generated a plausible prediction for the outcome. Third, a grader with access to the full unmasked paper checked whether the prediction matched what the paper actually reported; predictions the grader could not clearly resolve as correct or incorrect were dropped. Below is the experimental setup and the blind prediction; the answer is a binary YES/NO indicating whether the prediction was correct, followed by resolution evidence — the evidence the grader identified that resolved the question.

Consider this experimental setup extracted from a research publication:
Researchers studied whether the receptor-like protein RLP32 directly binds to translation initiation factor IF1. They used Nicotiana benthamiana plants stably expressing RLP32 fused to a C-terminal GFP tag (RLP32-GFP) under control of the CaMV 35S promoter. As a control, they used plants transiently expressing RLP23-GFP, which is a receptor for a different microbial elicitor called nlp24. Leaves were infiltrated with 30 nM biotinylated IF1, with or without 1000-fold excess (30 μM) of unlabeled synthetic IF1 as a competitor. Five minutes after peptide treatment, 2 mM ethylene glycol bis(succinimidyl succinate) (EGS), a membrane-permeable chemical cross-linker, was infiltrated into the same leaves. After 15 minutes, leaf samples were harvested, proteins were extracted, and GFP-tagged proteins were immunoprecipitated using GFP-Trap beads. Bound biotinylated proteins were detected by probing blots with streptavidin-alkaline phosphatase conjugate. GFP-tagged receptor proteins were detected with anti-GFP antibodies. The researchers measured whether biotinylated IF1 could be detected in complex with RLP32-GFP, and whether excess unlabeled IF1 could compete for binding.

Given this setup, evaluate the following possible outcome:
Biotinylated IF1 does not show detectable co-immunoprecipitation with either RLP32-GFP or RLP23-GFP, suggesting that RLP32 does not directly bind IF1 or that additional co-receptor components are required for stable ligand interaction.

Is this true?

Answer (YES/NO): NO